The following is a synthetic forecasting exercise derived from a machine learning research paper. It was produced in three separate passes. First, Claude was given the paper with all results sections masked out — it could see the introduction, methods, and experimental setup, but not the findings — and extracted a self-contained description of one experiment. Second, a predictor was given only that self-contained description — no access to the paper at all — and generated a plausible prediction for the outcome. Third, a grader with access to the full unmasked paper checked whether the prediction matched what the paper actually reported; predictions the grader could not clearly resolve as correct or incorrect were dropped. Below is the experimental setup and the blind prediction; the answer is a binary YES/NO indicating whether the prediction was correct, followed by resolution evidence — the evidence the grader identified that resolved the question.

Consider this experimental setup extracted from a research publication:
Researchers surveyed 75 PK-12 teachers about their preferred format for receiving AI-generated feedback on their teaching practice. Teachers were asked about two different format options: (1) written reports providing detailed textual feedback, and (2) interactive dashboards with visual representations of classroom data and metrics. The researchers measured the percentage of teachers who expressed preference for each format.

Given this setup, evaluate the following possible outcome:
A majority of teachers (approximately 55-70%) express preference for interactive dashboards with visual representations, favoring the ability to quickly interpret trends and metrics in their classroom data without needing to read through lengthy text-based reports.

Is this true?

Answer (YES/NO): NO